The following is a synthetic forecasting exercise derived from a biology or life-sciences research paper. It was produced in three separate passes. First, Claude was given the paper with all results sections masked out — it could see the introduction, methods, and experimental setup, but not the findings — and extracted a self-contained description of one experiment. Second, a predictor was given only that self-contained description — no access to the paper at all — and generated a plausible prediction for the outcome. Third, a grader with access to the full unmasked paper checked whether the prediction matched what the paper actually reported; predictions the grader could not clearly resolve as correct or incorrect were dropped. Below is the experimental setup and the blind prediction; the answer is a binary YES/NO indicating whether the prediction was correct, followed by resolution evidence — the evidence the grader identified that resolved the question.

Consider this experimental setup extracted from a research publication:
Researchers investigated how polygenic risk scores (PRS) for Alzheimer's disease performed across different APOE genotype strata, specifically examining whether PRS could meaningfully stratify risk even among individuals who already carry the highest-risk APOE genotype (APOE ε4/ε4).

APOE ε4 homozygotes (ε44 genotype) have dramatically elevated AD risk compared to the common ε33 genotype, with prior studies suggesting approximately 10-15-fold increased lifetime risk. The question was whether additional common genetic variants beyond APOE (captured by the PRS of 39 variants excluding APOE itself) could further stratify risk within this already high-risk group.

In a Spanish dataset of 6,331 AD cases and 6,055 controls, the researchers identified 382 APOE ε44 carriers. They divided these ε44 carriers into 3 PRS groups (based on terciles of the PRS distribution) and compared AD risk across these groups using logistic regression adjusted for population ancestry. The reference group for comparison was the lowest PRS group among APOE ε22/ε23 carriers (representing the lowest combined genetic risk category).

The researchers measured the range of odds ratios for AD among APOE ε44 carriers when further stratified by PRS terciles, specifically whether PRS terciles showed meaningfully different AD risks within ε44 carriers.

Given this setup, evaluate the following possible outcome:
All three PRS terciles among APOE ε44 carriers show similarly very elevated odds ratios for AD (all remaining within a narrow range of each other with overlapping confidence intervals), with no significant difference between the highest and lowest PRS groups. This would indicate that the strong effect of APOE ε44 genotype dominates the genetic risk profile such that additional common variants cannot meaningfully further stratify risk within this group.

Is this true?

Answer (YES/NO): NO